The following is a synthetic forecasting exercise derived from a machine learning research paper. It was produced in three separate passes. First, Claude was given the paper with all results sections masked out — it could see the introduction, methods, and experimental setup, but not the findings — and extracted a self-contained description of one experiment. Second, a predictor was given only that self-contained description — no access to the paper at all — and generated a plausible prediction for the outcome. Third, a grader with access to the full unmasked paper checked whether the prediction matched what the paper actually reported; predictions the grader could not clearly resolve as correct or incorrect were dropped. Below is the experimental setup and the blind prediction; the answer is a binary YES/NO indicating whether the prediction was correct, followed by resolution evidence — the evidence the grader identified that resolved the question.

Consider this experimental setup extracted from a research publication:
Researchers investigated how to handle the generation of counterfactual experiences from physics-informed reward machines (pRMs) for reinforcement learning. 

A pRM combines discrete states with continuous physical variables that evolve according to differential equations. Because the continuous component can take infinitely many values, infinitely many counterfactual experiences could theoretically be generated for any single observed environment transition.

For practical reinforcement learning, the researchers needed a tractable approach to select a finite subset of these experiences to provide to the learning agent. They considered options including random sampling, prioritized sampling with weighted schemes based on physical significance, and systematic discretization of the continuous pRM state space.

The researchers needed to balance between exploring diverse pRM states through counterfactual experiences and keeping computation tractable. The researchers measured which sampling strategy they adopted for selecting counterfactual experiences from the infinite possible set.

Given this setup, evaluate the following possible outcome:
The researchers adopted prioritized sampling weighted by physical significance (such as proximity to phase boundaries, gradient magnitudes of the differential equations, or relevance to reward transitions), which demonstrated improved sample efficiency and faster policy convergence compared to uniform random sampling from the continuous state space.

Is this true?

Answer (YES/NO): NO